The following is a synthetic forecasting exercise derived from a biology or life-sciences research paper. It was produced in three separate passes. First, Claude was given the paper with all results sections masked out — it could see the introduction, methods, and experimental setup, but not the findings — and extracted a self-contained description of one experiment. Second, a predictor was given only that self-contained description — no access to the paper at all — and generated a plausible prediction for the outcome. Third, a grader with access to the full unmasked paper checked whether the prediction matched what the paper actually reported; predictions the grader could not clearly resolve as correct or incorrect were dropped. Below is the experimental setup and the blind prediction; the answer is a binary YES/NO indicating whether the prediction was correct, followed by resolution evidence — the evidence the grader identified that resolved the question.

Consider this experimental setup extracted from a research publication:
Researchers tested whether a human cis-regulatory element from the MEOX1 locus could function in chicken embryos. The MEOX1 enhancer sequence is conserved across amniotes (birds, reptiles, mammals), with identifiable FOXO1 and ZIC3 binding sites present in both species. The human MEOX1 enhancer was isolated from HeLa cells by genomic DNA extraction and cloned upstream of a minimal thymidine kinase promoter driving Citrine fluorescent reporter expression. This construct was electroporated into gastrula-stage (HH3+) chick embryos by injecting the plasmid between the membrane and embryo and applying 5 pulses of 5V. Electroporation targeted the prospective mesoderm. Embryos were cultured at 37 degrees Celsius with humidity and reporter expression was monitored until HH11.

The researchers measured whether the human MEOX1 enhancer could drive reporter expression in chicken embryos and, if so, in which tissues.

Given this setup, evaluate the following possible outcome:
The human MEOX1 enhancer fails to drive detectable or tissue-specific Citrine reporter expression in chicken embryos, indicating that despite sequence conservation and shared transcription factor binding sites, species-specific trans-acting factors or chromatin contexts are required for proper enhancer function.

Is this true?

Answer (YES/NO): NO